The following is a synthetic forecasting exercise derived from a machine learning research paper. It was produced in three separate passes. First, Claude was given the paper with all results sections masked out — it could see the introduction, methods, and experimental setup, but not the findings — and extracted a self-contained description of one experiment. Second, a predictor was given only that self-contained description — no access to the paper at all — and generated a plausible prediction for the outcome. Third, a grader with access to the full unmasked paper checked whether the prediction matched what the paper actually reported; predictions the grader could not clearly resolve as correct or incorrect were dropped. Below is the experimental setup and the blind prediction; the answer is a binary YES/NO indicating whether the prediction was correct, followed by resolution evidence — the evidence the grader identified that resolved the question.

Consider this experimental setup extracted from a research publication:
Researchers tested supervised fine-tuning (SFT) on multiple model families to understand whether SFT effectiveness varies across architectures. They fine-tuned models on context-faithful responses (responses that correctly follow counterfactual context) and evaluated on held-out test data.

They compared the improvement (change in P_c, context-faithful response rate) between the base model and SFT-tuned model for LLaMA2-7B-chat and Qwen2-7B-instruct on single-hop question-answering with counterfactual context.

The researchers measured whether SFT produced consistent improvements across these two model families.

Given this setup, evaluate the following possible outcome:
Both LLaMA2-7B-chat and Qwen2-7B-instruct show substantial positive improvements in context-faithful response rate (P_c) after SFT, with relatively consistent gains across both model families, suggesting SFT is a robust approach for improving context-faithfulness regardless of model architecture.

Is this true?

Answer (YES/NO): NO